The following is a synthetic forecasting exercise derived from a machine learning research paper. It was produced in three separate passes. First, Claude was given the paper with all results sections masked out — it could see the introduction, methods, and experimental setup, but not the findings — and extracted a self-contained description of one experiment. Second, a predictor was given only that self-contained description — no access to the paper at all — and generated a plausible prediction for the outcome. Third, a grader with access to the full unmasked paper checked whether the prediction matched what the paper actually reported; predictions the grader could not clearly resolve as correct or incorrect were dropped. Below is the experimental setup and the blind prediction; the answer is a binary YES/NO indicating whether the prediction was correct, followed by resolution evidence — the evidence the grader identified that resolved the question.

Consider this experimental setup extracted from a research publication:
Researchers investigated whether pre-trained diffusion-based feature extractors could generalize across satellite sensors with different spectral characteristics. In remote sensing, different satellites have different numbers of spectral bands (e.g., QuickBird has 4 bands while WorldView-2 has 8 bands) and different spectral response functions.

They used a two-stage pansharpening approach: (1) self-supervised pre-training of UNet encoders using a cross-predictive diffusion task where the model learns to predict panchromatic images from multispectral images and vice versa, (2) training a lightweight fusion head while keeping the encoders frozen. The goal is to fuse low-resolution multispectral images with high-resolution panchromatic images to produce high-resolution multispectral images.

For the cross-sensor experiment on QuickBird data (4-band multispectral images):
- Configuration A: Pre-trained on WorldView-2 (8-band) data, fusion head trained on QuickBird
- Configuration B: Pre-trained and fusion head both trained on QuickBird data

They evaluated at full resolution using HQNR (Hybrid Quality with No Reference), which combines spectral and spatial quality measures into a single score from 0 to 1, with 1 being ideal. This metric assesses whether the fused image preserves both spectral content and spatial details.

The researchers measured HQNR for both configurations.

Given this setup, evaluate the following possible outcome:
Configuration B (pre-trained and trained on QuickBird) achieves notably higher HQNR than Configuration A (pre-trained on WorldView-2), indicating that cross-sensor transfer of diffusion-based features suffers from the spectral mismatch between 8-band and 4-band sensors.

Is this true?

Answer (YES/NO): NO